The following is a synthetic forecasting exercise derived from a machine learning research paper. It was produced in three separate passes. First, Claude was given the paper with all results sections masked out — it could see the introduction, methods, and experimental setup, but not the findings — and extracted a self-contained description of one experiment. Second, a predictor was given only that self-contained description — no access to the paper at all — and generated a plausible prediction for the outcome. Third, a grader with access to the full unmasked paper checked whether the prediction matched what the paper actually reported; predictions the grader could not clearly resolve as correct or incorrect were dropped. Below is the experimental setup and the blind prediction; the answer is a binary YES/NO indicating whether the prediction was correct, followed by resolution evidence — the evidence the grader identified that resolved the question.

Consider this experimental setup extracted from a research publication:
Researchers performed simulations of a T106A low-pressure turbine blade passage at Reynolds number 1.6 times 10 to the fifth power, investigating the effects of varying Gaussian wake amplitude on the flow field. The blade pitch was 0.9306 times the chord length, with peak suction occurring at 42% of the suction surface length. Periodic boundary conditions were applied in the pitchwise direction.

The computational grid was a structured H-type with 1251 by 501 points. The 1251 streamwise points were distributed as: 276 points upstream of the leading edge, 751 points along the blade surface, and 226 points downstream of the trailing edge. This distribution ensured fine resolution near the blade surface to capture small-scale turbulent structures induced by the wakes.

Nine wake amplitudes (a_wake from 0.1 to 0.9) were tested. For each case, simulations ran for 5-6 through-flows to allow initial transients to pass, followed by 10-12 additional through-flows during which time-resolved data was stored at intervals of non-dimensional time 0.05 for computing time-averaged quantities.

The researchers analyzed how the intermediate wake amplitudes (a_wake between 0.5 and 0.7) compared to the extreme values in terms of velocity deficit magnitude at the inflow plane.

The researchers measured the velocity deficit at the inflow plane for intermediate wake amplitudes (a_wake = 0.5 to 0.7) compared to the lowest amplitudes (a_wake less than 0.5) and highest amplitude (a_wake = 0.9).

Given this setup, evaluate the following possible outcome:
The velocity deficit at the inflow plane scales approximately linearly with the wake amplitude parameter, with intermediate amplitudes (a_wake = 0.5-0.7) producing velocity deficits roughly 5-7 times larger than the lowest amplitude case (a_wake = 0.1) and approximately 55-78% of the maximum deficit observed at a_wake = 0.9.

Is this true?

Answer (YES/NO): NO